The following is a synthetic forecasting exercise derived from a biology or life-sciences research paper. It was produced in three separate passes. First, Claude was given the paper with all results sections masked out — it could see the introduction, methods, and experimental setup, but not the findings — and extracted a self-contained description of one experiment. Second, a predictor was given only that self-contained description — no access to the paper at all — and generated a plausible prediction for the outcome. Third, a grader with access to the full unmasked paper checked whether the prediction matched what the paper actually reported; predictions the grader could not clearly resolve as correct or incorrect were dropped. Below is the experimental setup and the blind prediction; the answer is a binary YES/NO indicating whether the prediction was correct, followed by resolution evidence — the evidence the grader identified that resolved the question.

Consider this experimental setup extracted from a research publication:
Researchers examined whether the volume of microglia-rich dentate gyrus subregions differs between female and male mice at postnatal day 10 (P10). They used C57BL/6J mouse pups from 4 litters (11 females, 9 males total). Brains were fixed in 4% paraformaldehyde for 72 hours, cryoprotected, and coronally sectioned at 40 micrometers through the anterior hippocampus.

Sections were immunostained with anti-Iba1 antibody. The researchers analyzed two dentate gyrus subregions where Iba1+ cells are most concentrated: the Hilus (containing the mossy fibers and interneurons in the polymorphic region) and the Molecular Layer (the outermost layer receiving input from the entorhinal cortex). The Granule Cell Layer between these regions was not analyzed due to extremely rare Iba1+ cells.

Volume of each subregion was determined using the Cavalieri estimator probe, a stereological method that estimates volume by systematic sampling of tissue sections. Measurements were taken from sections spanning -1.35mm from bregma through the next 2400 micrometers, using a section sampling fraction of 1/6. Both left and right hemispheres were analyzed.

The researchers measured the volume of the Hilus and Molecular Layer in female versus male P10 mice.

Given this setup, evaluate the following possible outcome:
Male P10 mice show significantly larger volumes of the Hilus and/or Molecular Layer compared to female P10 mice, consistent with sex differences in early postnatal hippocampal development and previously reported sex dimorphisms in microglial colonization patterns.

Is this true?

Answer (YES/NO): NO